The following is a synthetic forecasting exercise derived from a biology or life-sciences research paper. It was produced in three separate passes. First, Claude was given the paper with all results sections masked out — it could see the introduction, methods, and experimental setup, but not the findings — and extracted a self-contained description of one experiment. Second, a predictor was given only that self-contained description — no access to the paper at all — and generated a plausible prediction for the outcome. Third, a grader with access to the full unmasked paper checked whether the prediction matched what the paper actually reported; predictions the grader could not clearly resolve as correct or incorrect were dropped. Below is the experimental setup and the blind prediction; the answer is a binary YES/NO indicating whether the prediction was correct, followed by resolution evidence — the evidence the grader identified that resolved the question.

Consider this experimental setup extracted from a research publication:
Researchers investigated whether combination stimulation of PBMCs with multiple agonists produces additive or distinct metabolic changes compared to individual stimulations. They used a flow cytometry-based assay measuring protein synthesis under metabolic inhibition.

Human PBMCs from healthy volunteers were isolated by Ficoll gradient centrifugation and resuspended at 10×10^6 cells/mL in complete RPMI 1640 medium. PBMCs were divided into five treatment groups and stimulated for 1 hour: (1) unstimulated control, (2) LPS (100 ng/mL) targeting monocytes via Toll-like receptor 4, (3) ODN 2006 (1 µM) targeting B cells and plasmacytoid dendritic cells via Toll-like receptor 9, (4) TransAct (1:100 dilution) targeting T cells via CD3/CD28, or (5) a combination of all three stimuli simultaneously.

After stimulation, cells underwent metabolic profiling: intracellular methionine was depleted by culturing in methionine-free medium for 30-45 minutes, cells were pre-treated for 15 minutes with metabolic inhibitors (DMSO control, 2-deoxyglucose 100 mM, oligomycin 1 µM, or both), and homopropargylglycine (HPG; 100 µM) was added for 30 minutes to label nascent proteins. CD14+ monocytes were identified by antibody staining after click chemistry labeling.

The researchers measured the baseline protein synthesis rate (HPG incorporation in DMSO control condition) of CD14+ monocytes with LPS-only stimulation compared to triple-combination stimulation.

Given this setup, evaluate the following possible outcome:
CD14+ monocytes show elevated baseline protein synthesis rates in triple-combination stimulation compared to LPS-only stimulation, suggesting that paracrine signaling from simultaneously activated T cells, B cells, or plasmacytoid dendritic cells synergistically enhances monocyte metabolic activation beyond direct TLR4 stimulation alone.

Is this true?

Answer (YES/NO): NO